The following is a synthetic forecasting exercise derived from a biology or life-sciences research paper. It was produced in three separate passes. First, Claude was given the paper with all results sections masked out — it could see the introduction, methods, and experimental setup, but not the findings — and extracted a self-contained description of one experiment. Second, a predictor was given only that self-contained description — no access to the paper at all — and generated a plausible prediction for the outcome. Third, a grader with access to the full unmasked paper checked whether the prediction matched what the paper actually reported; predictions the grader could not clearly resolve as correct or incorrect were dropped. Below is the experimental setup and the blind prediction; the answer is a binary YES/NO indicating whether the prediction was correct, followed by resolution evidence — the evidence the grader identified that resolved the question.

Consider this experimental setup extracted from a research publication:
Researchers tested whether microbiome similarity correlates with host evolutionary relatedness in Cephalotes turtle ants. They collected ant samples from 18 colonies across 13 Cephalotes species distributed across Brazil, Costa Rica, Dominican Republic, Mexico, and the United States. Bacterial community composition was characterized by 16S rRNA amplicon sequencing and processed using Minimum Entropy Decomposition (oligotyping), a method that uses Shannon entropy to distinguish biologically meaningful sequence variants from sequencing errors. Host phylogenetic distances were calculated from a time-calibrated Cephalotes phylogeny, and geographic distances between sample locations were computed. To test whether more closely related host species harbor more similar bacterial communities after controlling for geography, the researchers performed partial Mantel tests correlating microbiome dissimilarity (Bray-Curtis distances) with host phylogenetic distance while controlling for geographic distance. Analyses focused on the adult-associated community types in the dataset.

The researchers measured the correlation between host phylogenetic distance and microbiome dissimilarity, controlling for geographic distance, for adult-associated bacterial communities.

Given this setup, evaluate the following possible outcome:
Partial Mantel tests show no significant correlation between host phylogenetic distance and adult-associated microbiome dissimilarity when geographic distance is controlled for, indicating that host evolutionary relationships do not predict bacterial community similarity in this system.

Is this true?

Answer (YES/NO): NO